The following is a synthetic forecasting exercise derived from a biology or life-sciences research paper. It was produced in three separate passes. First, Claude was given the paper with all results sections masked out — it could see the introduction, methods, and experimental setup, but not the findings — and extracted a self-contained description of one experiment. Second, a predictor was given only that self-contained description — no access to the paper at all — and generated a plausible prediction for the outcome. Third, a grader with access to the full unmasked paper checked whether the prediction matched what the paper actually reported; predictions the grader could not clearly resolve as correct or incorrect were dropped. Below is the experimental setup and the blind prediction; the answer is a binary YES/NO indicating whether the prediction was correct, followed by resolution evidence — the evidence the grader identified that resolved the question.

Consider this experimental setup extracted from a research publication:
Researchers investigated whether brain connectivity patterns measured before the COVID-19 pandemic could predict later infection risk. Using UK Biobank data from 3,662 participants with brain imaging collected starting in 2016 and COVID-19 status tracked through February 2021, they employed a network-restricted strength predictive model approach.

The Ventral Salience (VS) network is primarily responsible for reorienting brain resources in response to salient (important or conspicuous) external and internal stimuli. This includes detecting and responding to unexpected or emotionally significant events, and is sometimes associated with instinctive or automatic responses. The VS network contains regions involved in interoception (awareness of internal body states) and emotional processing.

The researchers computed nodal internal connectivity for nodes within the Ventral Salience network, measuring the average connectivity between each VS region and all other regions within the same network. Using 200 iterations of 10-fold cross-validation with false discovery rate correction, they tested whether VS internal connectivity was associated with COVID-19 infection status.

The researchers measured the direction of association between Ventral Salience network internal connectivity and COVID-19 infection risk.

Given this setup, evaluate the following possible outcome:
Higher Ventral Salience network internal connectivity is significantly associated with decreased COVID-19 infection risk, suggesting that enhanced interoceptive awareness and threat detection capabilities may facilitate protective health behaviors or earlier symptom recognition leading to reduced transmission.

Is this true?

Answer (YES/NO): NO